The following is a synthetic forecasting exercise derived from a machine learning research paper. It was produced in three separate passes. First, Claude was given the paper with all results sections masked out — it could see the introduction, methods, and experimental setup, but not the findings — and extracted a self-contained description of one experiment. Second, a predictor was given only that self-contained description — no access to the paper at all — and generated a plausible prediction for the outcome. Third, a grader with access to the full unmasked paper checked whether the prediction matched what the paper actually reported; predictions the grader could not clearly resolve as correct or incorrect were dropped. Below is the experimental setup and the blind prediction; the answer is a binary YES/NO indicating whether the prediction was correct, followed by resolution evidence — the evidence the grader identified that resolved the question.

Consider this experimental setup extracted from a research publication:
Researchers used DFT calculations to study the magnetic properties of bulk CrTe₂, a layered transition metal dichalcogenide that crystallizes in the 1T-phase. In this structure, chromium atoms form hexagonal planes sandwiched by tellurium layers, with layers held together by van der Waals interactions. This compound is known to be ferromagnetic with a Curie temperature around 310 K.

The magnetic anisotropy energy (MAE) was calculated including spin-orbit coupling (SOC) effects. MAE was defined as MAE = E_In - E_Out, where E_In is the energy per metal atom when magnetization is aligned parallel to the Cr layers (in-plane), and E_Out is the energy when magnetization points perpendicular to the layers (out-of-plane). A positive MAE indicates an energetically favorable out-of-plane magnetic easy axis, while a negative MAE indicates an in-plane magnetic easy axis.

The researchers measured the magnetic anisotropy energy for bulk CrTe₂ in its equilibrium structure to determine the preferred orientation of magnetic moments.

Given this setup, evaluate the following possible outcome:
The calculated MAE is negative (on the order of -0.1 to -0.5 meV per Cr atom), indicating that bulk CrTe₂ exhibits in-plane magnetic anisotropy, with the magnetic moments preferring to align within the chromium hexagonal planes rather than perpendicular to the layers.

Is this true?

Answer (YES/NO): YES